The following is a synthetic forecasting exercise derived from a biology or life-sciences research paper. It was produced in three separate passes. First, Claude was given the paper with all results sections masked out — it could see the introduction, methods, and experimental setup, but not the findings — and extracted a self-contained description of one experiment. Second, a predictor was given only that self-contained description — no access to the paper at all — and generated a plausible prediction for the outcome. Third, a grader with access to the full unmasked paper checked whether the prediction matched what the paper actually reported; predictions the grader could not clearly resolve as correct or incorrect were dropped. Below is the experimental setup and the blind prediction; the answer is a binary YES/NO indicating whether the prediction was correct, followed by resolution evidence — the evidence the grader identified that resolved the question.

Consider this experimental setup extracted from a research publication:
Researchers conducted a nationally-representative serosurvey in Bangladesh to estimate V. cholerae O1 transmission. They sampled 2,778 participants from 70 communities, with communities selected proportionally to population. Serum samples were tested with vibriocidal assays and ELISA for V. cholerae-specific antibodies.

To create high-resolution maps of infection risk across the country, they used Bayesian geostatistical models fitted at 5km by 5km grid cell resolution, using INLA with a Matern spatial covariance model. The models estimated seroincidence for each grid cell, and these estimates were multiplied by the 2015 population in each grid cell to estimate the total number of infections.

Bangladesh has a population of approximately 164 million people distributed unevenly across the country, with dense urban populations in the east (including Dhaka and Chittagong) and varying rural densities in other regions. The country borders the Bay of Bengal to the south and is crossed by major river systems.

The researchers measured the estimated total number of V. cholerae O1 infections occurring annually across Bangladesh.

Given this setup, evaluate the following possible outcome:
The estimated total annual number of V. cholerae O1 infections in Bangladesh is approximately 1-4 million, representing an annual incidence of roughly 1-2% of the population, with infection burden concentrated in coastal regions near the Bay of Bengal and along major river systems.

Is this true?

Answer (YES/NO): NO